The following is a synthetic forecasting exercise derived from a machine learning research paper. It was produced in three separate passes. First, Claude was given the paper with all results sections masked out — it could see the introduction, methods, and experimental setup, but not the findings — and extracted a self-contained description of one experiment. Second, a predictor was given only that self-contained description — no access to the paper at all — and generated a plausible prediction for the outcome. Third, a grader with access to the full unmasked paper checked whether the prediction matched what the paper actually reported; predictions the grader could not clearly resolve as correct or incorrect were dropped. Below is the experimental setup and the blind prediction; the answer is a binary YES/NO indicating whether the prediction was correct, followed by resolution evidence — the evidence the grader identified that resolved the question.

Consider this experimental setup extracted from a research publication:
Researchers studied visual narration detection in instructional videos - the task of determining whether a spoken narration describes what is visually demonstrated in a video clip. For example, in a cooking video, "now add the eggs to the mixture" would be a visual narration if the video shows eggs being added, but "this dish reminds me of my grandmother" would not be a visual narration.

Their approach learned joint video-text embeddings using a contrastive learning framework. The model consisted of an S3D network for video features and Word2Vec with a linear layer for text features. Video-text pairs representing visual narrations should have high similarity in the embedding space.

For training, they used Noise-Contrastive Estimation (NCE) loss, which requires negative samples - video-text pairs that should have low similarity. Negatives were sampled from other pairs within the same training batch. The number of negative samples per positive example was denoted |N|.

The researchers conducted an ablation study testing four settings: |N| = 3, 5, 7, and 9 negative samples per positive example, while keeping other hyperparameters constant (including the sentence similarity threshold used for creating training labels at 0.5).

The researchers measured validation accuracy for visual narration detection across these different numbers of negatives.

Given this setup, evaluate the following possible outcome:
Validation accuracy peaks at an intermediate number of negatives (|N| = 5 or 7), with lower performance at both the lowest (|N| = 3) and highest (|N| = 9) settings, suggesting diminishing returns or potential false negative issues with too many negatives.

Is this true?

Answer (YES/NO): YES